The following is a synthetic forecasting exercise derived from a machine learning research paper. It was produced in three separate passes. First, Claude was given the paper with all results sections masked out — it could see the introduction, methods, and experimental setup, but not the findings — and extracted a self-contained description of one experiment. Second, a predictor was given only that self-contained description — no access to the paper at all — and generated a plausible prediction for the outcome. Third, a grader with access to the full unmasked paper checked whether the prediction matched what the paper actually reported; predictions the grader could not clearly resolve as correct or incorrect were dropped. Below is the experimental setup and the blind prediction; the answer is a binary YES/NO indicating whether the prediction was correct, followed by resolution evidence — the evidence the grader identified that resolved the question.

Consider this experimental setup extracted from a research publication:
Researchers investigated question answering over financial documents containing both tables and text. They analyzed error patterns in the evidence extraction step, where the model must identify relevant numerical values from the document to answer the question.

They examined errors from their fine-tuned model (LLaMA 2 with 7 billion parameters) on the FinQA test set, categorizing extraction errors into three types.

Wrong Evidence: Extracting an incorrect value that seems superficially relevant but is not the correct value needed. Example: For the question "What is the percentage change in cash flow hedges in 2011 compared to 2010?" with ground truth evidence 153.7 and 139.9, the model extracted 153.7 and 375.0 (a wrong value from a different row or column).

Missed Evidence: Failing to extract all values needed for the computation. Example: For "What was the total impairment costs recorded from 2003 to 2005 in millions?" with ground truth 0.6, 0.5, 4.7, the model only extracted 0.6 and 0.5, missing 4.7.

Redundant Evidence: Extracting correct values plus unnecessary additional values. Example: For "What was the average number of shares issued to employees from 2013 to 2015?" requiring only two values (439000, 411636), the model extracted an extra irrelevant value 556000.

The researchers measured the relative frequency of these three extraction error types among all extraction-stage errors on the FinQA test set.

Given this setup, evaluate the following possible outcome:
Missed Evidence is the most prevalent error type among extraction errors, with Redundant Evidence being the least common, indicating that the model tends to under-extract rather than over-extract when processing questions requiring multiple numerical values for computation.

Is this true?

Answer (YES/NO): NO